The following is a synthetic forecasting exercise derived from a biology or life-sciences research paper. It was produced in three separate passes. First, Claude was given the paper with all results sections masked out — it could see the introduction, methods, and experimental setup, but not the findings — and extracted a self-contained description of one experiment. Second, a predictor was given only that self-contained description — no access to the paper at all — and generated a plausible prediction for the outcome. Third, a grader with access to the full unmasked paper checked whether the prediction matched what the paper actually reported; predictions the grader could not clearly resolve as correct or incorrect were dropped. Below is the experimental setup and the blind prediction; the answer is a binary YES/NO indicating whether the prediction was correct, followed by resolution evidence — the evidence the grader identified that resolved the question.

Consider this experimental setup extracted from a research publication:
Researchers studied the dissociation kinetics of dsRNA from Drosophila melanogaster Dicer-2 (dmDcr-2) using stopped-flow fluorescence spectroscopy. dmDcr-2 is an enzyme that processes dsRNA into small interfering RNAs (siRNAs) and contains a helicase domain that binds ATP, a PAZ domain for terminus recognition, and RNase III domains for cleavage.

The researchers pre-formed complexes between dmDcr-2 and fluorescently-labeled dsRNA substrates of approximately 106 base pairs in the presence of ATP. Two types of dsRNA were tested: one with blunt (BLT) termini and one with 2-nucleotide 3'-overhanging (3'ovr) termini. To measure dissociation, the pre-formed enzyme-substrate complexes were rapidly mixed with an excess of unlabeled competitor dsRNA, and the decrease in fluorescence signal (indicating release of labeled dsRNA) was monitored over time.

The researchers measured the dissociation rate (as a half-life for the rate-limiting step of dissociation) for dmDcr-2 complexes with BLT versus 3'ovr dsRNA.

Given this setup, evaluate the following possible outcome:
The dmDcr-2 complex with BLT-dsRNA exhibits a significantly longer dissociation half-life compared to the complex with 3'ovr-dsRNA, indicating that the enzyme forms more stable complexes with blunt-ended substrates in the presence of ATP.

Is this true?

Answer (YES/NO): YES